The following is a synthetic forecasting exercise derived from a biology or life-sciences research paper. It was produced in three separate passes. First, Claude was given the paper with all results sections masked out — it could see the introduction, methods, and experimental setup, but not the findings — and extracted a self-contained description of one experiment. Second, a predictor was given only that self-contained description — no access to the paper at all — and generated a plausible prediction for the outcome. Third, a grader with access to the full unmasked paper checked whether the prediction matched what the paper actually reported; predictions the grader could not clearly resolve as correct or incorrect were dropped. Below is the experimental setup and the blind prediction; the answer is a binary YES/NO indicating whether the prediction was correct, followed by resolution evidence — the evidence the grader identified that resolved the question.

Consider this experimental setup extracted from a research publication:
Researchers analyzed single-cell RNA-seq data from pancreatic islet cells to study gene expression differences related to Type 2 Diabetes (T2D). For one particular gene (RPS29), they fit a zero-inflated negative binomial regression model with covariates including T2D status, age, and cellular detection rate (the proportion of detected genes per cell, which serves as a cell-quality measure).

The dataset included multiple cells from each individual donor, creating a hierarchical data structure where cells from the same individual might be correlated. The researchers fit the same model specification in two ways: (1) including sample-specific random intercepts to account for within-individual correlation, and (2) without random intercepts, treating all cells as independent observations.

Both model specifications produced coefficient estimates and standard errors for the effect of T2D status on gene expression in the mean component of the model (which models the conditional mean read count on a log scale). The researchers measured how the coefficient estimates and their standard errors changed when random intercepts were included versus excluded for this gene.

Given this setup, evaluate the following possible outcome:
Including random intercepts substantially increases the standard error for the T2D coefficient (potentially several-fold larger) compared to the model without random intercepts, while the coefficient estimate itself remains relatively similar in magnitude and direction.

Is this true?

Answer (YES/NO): NO